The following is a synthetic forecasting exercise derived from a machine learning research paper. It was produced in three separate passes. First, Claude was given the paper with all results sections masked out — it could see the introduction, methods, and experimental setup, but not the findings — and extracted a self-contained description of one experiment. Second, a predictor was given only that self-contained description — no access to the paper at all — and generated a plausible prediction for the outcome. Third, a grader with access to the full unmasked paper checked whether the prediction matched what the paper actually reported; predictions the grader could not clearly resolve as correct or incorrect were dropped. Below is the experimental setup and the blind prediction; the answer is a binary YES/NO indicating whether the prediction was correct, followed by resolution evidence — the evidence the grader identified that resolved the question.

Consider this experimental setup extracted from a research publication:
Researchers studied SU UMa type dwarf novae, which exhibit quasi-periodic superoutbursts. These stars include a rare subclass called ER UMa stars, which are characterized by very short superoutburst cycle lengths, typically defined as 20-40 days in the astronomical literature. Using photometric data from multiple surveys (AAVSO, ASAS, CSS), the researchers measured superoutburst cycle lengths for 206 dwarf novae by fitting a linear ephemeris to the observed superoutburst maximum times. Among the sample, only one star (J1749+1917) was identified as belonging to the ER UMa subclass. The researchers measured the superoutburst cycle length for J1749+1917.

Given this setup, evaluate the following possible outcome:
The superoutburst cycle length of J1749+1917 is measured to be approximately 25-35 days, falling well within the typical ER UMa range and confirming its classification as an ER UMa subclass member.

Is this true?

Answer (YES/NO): NO